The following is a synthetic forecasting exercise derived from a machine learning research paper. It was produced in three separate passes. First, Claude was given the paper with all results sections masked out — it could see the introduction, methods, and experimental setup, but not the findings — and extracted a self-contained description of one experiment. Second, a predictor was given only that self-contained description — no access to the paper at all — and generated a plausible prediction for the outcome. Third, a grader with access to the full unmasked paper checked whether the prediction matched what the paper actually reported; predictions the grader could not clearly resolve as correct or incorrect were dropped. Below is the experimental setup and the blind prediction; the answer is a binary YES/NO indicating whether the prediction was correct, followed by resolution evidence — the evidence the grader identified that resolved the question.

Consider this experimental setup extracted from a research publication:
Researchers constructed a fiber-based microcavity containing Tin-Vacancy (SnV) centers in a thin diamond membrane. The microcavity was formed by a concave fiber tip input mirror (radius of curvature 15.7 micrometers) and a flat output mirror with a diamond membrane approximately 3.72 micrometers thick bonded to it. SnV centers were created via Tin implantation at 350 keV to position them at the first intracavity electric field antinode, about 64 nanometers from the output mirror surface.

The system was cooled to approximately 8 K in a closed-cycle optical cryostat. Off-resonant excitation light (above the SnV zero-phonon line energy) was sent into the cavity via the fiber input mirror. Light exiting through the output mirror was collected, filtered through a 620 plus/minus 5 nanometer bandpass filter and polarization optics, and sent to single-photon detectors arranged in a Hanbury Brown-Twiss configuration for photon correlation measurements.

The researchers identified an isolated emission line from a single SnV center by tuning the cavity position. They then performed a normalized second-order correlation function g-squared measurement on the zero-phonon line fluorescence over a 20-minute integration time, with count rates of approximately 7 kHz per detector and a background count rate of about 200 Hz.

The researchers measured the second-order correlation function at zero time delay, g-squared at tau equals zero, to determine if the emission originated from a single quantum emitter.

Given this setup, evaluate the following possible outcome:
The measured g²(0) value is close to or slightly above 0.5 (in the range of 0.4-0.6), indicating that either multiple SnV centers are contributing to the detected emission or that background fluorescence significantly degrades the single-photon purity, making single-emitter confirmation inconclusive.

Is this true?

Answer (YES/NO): NO